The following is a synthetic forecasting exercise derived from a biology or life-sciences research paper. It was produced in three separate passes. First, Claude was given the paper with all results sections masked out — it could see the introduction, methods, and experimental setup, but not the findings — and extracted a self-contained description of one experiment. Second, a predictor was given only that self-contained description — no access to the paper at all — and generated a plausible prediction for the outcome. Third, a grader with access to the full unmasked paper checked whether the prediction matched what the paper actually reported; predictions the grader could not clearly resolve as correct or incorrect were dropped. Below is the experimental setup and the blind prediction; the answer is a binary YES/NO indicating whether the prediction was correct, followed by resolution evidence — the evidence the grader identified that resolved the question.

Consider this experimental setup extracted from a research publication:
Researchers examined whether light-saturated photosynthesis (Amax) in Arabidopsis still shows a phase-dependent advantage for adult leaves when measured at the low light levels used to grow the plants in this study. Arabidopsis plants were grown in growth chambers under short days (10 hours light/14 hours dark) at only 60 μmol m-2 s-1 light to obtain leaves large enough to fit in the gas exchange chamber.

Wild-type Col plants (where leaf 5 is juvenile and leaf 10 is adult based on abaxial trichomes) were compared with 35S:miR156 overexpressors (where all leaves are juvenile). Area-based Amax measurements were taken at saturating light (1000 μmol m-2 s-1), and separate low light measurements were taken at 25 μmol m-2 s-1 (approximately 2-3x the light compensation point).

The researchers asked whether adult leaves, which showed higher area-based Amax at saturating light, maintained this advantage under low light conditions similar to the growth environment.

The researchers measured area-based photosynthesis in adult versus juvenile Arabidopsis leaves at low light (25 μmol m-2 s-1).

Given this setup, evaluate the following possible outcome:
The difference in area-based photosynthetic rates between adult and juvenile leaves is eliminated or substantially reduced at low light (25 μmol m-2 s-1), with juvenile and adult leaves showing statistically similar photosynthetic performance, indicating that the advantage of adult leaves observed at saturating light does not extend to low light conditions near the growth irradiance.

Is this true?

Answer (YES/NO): YES